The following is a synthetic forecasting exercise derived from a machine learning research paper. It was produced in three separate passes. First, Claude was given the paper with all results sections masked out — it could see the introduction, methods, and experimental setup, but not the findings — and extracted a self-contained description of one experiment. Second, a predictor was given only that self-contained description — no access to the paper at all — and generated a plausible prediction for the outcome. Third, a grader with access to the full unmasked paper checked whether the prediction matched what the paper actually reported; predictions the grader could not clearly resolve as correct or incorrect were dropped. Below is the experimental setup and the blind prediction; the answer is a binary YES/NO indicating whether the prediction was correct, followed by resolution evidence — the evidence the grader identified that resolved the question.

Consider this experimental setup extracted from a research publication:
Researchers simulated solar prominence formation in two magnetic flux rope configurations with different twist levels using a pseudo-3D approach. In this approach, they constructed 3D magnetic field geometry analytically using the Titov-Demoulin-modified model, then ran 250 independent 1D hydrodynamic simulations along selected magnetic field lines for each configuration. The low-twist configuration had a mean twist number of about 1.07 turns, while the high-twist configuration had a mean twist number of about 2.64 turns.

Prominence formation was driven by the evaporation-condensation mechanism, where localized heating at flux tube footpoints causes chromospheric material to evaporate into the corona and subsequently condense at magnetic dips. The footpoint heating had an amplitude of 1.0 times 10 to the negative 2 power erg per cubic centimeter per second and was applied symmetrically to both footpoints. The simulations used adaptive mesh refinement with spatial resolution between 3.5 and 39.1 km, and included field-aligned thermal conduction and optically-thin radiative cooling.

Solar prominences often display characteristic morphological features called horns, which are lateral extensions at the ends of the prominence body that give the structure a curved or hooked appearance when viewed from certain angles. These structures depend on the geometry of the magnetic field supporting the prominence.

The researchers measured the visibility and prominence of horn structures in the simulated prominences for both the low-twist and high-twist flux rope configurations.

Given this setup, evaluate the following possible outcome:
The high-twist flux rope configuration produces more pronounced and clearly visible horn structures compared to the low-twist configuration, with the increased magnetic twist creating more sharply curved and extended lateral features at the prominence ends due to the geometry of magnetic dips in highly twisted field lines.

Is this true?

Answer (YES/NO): NO